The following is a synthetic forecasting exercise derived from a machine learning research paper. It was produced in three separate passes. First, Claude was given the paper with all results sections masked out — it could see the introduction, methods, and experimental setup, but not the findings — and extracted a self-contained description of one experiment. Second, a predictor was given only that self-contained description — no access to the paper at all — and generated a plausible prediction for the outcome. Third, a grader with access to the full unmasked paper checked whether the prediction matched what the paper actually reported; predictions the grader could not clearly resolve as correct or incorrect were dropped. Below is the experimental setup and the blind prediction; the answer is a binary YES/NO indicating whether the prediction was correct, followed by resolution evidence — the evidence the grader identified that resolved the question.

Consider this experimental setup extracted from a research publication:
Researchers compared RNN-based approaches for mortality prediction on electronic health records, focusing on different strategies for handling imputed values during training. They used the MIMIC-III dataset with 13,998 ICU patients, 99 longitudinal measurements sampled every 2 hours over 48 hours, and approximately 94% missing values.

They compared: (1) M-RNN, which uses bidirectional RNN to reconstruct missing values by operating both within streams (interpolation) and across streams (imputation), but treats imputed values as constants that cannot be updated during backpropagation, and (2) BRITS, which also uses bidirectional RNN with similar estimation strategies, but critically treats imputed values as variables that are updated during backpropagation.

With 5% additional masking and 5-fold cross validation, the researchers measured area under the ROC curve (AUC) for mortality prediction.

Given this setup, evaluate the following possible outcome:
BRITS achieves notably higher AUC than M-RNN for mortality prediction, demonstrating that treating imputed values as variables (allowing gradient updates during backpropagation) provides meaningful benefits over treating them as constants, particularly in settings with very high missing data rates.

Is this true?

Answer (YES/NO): YES